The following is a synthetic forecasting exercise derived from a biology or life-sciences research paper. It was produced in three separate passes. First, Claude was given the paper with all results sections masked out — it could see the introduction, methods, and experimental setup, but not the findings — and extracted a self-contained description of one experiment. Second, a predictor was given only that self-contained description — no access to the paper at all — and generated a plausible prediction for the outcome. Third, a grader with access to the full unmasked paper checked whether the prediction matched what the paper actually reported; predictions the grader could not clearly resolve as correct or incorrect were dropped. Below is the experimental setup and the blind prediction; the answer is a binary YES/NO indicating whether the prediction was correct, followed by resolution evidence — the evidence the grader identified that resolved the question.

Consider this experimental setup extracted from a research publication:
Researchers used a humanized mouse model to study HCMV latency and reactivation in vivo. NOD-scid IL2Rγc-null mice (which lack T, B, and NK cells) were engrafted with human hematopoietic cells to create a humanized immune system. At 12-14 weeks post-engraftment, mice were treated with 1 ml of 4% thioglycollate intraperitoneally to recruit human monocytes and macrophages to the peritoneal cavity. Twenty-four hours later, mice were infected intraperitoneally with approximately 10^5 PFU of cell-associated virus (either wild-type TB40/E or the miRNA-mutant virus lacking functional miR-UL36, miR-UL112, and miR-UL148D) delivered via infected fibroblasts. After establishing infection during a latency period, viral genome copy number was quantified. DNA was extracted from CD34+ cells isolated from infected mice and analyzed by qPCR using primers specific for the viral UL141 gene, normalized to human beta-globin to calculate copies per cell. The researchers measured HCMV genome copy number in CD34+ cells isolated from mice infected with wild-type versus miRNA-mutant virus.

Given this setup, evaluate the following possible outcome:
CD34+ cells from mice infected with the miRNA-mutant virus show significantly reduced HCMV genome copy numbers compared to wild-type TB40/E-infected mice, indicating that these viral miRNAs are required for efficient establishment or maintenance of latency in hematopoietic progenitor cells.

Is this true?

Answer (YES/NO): NO